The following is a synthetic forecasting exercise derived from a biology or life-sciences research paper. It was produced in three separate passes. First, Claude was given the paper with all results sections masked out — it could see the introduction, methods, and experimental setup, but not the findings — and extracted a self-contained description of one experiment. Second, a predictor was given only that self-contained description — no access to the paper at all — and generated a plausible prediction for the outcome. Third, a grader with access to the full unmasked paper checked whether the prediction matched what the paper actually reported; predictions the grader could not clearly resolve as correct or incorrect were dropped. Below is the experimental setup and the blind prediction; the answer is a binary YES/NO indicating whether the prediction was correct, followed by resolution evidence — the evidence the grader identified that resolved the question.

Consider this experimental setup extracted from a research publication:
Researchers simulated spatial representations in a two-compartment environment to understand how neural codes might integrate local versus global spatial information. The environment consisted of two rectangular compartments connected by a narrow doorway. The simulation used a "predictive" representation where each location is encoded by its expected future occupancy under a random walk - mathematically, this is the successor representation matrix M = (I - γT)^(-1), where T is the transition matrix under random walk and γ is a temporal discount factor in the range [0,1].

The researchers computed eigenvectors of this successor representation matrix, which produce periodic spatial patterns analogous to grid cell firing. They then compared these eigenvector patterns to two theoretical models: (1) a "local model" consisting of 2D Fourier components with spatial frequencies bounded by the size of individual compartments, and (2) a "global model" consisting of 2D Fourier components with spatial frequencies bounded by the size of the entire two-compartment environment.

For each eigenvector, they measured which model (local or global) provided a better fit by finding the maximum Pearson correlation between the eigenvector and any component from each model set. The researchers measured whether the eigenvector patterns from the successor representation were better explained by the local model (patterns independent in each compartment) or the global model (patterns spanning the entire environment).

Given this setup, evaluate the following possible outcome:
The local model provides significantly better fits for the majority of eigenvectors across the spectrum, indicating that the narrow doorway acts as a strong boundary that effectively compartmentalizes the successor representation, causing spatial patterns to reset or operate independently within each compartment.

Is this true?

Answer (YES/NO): NO